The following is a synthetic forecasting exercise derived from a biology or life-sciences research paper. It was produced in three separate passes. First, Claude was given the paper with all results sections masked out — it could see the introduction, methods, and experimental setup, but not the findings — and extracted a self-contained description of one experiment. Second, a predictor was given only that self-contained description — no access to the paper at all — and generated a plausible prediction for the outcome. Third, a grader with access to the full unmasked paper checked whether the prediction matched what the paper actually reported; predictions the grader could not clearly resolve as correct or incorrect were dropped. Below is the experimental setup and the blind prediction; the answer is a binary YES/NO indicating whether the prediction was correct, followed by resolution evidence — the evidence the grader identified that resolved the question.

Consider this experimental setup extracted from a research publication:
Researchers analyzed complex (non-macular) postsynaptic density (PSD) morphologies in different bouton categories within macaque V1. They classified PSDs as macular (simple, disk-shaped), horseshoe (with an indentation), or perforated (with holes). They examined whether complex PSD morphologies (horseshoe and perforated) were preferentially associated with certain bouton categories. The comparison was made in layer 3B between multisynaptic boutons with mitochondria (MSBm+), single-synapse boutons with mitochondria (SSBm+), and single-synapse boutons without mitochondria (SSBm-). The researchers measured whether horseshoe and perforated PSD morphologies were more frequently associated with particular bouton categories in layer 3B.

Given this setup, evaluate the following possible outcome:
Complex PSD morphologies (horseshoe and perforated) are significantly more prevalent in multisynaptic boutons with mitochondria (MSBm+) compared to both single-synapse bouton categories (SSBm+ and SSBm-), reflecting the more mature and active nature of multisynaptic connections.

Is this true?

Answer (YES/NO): NO